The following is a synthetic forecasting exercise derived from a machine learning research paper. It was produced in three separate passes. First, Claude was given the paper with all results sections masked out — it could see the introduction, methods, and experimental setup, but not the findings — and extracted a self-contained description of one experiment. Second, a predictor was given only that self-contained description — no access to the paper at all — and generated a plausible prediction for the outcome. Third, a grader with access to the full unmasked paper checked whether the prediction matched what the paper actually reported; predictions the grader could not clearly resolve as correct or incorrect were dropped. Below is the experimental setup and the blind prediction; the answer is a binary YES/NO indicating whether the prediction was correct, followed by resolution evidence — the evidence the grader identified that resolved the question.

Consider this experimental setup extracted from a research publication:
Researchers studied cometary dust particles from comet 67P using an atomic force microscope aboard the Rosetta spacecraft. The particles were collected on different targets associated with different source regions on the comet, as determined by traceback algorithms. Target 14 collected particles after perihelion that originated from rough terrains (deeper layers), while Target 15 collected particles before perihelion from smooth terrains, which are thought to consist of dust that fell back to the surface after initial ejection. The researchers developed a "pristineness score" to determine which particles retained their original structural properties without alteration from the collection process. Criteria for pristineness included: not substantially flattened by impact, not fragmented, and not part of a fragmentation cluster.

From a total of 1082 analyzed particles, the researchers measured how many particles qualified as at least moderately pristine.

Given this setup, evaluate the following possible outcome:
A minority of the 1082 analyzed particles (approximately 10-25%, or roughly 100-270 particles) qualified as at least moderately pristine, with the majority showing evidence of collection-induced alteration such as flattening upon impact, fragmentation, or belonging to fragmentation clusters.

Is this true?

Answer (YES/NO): NO